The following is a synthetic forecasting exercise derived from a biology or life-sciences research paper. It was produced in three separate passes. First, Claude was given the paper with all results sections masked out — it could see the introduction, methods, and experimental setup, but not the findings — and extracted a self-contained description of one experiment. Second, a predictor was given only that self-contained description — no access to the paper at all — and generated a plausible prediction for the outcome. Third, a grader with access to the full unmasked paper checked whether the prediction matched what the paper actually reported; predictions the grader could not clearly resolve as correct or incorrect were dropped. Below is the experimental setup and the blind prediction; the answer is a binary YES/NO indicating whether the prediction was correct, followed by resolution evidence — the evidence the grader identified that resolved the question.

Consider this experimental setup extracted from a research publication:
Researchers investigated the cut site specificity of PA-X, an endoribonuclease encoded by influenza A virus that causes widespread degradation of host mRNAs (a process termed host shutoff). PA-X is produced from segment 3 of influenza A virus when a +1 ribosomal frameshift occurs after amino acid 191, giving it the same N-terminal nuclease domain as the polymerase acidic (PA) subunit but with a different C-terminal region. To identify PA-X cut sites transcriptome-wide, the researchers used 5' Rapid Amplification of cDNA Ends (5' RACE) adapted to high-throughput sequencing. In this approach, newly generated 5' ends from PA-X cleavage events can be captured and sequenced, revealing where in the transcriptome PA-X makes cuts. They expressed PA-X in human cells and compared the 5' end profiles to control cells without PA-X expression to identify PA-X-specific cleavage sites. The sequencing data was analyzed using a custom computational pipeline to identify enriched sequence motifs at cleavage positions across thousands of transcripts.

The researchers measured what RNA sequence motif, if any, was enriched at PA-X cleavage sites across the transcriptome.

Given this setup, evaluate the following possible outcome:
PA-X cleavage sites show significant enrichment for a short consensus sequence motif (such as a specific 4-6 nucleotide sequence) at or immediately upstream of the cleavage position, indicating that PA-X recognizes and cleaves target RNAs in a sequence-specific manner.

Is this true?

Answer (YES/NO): YES